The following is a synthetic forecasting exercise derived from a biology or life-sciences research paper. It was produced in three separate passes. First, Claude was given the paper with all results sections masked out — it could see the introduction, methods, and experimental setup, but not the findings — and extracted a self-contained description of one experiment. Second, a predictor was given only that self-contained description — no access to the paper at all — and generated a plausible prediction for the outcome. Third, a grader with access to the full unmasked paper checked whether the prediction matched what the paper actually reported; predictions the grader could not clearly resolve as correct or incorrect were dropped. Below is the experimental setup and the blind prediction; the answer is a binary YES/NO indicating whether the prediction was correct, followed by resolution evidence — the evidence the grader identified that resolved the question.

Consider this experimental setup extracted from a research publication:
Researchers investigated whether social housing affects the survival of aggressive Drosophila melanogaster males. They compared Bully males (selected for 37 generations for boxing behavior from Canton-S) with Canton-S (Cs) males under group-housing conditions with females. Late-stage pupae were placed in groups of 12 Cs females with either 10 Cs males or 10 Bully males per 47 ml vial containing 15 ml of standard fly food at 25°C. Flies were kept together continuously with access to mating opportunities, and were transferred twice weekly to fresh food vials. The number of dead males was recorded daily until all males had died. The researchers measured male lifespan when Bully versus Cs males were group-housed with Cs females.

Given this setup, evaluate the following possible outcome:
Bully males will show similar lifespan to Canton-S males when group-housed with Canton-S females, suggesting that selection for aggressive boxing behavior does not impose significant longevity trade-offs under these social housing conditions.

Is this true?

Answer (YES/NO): NO